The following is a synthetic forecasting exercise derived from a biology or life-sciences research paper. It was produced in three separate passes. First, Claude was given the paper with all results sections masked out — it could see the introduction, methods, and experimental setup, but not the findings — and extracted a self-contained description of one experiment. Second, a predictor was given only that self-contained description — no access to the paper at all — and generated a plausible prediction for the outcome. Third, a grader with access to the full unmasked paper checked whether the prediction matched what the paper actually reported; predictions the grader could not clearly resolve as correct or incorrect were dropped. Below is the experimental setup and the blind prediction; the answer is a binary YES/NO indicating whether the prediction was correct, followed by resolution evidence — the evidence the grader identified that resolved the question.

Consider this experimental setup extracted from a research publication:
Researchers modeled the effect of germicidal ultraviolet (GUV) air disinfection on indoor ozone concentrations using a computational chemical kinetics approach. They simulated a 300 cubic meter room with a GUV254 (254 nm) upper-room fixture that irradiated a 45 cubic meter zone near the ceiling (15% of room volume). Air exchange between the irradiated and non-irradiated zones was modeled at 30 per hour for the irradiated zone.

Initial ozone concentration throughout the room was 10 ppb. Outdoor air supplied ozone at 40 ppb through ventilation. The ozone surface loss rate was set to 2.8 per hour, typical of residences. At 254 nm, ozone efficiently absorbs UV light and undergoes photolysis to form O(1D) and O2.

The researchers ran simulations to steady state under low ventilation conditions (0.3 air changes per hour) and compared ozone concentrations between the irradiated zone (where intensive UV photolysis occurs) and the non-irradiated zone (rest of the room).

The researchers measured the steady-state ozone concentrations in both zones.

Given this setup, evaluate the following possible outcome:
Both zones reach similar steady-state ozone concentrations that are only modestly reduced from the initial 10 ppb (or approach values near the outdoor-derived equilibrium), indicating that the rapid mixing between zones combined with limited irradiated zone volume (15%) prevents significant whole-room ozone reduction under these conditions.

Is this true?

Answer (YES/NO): YES